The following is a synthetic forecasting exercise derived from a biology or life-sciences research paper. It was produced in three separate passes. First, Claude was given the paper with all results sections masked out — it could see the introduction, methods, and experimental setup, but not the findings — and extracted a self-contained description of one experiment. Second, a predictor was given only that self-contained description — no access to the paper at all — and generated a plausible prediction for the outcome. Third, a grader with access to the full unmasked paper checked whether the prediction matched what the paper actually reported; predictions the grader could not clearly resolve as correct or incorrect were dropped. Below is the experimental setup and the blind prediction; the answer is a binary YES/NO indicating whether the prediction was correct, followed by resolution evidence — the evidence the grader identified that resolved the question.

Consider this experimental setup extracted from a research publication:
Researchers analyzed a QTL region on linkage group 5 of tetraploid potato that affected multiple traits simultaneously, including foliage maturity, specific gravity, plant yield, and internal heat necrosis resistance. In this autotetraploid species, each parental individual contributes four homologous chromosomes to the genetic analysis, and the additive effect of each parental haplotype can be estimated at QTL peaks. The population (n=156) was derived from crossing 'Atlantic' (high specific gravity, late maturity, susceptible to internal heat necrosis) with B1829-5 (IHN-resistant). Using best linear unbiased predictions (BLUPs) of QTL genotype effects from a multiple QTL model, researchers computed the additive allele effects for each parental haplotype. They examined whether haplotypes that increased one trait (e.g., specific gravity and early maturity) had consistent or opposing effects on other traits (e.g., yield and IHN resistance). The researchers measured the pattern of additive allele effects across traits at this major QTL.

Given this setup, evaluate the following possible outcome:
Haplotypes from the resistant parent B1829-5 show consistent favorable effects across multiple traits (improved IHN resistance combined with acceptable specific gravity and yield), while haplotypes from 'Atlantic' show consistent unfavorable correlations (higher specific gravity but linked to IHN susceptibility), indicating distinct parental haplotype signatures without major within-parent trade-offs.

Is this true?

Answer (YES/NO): NO